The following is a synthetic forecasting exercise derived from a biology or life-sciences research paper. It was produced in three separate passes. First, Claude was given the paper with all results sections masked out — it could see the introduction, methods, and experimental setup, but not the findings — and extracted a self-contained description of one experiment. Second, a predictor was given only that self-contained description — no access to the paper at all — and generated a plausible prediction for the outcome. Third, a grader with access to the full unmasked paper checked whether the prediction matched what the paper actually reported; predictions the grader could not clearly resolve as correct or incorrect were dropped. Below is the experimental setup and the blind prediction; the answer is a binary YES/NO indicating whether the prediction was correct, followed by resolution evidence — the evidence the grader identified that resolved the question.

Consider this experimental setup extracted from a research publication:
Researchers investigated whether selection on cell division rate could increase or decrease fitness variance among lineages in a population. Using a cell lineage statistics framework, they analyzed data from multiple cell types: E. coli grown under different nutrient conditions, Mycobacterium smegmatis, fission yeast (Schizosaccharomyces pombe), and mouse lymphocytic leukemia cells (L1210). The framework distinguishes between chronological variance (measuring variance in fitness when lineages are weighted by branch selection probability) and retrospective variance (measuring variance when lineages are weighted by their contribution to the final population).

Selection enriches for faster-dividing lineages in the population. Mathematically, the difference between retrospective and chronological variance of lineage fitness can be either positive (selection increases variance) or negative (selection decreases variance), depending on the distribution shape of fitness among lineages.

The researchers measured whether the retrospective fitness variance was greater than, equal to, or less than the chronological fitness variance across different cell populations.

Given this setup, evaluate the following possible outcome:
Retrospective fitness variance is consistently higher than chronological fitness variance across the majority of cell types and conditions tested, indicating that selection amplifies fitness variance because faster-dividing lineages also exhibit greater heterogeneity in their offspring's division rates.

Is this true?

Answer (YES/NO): NO